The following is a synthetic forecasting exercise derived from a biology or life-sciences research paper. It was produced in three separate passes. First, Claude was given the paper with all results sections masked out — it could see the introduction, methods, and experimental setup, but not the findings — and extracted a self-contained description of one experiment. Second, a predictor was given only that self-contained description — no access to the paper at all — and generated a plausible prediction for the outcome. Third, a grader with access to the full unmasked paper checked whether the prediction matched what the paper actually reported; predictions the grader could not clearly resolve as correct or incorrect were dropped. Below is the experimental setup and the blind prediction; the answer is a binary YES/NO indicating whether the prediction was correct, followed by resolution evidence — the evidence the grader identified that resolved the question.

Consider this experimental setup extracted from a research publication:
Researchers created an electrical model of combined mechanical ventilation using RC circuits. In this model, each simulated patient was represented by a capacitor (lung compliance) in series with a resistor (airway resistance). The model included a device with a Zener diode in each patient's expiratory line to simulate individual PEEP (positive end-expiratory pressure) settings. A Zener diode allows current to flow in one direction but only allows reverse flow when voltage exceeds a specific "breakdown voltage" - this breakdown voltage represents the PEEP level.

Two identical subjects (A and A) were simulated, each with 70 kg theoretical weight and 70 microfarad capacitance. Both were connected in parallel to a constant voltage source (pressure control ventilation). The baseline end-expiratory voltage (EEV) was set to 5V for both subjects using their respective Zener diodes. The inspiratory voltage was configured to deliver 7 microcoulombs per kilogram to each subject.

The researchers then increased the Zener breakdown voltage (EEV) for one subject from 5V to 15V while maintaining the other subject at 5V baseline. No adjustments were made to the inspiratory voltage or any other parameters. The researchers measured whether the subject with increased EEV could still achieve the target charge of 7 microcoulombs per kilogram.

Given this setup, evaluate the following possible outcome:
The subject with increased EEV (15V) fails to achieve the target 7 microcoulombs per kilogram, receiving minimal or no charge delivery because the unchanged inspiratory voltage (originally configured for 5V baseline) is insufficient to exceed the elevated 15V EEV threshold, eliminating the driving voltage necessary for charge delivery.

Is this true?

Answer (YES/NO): NO